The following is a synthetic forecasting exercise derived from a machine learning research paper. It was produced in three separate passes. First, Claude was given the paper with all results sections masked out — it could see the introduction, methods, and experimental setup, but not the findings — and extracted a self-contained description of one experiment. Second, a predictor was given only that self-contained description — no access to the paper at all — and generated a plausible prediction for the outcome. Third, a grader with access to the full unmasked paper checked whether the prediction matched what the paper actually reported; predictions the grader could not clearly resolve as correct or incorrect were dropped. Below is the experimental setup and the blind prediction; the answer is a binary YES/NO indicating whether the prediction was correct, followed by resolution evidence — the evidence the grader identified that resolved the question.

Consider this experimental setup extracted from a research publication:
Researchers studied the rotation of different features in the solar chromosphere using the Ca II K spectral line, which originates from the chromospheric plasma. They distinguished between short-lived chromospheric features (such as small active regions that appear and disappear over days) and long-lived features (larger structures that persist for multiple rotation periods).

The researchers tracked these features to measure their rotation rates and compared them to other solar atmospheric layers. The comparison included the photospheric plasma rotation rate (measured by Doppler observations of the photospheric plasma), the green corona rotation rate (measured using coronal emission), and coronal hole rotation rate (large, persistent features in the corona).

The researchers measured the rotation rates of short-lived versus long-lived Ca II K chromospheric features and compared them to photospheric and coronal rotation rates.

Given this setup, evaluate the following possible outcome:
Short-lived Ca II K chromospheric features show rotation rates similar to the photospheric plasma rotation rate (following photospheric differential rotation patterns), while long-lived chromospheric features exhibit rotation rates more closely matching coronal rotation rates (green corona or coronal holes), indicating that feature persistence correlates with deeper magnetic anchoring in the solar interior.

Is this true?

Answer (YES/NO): NO